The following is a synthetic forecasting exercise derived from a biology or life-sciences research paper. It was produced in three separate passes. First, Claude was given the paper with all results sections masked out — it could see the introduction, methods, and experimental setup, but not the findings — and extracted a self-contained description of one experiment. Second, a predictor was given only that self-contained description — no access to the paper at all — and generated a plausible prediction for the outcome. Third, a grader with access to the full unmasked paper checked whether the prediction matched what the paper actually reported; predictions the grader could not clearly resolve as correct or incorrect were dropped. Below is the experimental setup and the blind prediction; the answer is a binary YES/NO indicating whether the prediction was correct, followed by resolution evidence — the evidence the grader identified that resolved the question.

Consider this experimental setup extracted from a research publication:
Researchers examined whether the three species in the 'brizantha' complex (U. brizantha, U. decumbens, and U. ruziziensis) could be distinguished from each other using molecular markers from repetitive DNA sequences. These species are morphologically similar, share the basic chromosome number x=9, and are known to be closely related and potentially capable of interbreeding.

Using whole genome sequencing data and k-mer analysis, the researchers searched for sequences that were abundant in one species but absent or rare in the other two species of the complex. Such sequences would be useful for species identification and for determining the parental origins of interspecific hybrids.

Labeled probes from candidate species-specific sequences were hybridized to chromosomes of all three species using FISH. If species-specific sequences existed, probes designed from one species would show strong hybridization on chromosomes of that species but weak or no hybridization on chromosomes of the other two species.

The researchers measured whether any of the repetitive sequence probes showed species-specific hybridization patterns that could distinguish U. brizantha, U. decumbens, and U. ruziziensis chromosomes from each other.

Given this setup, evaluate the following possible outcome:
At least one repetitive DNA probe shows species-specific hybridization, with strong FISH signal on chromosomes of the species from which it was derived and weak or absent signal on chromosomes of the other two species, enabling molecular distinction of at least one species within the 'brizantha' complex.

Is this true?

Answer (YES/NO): NO